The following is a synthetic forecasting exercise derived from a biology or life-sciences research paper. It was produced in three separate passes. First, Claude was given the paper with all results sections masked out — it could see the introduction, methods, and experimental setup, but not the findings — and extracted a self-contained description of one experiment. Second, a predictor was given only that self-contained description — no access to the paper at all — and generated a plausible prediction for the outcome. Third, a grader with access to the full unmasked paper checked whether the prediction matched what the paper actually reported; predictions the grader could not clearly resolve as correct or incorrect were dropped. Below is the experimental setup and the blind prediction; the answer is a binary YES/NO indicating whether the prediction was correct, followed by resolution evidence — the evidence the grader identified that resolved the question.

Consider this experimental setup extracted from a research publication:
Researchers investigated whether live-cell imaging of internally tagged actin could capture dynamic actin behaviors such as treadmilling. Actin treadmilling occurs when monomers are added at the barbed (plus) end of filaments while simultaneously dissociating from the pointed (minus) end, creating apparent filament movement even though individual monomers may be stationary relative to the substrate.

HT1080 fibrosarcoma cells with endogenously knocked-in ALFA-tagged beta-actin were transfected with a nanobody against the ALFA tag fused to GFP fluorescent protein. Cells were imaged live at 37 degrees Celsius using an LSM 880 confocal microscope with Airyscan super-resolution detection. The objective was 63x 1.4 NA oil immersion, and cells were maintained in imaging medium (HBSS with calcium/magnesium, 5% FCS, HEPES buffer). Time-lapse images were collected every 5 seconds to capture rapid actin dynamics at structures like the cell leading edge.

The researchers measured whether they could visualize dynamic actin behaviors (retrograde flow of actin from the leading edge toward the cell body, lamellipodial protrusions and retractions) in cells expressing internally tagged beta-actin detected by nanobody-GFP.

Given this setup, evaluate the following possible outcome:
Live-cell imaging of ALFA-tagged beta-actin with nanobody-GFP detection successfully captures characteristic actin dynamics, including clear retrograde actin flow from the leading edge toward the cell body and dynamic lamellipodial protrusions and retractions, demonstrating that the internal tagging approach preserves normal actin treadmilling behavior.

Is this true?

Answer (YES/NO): YES